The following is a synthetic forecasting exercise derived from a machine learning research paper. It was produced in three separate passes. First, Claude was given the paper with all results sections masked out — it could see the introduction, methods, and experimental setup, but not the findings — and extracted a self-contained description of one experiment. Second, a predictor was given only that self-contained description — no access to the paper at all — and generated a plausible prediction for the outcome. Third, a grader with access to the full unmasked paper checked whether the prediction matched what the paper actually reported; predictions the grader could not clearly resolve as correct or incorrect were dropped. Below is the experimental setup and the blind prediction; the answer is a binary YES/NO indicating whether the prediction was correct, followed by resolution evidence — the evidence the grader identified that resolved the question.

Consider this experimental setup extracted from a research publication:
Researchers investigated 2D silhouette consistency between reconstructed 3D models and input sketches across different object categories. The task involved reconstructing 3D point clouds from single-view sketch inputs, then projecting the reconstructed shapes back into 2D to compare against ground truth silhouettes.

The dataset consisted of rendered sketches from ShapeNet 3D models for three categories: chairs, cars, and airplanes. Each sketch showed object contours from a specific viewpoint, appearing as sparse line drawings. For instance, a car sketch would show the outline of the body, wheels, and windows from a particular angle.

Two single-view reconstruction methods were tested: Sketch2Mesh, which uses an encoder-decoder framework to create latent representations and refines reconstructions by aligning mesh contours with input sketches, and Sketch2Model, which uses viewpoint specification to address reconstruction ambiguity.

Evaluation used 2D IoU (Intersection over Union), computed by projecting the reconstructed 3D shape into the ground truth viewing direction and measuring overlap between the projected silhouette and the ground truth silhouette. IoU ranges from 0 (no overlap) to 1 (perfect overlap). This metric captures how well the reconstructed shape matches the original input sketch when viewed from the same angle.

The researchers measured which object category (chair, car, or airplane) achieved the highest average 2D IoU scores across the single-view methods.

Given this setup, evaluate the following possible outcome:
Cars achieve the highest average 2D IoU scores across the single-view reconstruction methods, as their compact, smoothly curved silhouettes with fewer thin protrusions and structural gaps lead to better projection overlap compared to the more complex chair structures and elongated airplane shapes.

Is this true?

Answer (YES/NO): YES